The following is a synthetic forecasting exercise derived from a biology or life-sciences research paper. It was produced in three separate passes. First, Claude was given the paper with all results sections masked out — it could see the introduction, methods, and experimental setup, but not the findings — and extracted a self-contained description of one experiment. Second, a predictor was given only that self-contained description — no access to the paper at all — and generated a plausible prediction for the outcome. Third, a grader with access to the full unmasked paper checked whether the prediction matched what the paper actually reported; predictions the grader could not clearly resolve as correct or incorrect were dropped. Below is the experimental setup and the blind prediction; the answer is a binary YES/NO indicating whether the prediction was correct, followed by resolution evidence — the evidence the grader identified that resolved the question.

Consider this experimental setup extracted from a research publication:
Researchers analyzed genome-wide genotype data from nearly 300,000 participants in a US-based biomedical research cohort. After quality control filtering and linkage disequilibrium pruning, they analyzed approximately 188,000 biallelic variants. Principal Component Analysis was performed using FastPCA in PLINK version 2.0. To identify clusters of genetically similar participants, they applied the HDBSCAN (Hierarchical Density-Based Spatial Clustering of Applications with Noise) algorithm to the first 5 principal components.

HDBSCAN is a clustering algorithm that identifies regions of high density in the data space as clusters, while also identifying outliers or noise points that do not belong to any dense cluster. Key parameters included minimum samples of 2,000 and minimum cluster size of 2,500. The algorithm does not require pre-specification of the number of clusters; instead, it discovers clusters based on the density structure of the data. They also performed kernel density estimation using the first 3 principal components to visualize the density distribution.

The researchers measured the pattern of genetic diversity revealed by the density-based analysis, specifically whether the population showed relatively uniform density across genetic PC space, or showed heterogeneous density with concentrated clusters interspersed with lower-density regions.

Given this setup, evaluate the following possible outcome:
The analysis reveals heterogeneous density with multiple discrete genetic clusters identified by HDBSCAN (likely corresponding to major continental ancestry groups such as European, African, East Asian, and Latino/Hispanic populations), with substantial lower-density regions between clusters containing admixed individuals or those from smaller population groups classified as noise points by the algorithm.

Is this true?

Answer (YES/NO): YES